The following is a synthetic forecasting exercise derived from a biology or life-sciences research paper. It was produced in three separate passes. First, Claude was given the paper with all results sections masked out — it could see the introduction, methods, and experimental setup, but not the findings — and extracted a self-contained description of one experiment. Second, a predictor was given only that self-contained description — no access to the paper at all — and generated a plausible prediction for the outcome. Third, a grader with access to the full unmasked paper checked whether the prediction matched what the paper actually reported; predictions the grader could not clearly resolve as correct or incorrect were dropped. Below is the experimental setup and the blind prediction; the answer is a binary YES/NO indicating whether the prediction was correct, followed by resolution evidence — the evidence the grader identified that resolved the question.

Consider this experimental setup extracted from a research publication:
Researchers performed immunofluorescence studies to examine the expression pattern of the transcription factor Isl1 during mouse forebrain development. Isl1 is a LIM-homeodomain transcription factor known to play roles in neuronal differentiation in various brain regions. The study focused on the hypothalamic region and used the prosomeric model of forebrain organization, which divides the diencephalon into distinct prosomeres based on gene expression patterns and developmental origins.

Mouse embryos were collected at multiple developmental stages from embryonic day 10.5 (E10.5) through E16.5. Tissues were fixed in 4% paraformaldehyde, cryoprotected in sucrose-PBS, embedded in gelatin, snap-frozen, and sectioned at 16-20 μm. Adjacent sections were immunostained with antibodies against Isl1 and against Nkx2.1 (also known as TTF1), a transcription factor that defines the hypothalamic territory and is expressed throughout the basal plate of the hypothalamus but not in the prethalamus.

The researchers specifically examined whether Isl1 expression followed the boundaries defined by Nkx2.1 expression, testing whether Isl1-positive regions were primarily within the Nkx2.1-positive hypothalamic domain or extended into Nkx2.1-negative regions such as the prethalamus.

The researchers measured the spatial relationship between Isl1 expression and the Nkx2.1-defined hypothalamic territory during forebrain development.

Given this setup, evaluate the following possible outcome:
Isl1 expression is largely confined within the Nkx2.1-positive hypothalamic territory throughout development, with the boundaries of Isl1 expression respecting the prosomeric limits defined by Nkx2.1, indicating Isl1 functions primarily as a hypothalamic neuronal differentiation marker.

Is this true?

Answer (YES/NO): NO